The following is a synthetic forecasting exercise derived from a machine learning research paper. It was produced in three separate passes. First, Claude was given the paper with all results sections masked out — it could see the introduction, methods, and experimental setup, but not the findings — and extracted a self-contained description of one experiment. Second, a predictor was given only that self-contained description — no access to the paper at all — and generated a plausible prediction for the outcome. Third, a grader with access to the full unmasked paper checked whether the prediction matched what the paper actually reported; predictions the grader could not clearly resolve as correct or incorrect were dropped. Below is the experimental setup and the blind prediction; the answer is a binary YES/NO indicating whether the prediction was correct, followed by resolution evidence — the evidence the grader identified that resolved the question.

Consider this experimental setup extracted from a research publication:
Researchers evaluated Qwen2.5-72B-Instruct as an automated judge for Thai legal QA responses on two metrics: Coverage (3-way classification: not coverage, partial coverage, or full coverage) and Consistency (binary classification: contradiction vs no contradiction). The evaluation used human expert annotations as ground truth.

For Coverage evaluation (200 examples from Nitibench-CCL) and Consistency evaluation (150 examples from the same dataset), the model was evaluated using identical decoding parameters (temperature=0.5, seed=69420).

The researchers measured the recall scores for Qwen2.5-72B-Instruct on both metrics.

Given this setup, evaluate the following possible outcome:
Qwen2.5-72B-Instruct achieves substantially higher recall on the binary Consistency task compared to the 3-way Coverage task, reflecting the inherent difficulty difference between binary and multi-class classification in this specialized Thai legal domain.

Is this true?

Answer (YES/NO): YES